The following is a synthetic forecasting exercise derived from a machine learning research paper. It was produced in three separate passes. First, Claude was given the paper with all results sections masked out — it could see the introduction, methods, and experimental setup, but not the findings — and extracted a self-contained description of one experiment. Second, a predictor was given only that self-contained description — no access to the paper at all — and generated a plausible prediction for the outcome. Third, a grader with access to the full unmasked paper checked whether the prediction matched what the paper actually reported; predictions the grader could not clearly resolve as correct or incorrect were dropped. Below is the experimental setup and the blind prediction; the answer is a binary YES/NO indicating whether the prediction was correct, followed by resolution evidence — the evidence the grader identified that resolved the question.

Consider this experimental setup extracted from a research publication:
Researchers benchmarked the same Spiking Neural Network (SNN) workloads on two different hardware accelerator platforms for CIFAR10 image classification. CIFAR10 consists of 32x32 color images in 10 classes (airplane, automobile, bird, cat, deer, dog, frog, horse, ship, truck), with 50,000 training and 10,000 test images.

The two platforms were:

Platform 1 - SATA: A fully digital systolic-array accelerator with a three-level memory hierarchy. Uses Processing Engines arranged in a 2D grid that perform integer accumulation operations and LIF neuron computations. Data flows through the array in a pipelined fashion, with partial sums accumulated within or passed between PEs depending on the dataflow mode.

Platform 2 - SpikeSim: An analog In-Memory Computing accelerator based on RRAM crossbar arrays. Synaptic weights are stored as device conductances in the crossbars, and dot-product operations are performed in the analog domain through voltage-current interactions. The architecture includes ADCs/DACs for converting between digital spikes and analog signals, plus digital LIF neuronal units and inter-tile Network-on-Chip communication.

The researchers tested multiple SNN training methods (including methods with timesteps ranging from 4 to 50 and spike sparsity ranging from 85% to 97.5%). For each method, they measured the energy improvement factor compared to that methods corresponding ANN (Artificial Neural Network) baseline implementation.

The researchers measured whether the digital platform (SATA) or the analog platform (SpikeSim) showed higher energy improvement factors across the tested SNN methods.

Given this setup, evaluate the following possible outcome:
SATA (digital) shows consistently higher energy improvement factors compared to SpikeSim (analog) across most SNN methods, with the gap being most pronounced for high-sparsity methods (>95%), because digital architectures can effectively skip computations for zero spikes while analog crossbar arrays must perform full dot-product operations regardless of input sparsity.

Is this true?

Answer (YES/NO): NO